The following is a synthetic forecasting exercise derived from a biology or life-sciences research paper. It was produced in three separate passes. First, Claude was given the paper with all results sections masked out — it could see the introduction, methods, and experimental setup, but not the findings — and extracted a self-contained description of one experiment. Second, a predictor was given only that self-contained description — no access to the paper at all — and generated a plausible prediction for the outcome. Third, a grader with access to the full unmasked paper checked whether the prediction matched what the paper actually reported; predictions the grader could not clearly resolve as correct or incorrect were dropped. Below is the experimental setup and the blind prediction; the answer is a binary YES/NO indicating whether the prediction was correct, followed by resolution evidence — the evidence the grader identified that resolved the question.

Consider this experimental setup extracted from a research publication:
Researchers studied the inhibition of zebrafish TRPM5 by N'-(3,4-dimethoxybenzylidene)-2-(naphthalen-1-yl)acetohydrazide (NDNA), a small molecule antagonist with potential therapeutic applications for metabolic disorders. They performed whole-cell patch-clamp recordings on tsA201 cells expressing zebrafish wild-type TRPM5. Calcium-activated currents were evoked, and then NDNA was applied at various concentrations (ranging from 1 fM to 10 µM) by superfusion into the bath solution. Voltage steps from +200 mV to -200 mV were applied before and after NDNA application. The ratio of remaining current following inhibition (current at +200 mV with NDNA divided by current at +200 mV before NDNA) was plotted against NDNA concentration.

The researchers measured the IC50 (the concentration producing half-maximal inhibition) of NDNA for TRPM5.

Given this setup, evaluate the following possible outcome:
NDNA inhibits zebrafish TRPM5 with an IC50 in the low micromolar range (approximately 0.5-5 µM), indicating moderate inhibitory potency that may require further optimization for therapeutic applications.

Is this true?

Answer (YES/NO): NO